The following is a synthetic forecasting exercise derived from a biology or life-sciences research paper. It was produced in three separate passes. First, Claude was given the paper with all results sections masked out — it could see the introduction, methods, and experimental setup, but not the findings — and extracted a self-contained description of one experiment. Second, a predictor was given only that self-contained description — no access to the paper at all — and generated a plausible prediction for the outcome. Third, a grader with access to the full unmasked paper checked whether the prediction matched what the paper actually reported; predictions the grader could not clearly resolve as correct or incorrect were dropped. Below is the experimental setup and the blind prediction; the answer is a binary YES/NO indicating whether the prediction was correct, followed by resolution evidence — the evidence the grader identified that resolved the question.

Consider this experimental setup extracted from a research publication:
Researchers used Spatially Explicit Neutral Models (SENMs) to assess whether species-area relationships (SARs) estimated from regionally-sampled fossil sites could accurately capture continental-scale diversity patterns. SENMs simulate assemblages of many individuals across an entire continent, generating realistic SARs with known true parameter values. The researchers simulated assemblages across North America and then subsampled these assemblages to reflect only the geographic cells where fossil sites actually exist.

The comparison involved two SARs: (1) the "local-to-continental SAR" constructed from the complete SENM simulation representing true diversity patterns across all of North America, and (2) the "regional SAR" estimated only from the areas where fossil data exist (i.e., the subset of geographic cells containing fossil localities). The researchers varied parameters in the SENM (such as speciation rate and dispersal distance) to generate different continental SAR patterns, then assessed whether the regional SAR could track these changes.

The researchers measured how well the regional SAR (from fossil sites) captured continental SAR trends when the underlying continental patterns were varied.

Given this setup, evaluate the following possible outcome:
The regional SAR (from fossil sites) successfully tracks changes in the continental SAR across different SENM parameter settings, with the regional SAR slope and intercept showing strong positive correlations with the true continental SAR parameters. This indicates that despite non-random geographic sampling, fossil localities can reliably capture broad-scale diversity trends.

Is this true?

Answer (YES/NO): NO